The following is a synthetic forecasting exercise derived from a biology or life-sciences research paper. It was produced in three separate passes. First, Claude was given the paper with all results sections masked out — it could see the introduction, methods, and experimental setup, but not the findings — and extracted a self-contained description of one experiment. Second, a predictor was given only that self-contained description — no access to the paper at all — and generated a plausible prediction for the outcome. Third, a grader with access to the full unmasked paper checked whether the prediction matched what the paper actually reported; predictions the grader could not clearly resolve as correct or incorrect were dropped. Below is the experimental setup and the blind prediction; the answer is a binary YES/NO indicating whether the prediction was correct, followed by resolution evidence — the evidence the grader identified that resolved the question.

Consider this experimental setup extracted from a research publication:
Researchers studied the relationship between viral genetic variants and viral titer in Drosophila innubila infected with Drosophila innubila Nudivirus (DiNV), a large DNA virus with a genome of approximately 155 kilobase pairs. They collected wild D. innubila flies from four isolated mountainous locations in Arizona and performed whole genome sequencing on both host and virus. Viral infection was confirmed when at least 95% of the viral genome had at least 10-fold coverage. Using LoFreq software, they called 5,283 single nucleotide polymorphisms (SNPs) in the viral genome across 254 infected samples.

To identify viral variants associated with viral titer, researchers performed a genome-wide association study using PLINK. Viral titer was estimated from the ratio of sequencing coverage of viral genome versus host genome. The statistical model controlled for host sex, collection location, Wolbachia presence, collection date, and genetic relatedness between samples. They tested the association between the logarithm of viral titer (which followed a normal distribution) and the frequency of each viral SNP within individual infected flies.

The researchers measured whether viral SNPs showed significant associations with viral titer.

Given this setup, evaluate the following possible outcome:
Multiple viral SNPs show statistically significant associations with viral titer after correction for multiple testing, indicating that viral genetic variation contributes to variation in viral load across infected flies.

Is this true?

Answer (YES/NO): YES